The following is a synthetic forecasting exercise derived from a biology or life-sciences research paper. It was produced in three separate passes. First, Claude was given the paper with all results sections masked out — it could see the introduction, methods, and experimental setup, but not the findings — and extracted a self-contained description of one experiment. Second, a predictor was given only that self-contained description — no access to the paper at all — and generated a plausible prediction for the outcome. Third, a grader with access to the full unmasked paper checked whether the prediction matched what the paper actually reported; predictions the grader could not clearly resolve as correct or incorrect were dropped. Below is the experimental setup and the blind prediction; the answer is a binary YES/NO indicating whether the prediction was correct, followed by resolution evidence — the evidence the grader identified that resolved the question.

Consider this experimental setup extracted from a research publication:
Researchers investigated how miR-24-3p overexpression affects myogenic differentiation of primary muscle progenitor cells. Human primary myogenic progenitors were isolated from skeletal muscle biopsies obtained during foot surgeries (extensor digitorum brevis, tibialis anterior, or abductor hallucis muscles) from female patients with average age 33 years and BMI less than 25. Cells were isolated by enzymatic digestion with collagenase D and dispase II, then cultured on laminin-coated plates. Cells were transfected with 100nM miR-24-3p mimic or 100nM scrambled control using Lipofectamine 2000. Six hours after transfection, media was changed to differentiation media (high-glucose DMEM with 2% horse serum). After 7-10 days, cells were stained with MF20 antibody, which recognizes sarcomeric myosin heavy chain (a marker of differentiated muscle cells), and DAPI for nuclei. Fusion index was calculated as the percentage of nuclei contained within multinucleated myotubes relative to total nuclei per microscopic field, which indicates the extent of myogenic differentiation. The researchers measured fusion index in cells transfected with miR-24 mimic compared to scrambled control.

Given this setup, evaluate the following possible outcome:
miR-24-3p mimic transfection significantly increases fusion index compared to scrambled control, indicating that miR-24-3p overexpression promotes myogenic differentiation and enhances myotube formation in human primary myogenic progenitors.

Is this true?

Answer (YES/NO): NO